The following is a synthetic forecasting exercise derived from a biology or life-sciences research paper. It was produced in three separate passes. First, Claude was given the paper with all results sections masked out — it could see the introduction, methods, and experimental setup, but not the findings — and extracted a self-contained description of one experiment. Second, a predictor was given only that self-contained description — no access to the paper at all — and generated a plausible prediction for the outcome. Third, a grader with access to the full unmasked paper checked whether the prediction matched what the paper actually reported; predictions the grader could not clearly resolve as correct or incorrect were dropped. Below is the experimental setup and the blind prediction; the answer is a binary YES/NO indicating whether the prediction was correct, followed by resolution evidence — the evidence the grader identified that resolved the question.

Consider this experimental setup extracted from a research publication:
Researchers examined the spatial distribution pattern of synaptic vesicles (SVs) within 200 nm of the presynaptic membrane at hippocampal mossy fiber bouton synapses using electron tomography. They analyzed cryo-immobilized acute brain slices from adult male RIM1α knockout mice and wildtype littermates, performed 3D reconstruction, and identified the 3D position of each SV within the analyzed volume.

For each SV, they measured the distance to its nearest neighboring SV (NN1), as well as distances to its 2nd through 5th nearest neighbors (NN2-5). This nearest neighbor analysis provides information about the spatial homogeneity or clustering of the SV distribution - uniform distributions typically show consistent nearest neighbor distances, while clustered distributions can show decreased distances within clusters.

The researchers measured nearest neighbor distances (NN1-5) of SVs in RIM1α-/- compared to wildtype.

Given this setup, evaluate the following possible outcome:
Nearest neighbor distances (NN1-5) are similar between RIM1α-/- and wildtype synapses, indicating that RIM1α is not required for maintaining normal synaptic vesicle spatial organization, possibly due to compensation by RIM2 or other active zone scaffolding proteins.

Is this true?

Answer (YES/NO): NO